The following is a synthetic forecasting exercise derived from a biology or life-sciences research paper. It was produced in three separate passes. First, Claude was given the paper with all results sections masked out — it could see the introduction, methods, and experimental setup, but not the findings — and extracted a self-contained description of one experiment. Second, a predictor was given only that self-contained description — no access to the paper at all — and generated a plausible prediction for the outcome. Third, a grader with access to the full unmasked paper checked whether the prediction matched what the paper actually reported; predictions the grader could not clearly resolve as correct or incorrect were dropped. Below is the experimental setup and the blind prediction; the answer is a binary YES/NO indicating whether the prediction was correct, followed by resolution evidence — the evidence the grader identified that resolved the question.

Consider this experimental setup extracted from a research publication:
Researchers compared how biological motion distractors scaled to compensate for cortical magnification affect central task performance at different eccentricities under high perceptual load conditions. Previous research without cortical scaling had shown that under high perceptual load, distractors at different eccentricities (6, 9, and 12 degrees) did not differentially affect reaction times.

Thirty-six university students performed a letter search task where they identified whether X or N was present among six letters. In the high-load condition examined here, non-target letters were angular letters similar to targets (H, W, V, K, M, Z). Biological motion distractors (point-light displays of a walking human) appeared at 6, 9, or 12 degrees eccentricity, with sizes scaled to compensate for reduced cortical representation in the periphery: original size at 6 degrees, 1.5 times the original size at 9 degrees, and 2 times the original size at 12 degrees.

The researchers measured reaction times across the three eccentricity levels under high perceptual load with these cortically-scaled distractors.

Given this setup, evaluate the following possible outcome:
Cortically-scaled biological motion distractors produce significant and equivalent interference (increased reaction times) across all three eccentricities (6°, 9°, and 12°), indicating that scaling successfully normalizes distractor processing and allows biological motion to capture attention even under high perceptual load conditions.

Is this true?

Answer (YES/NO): NO